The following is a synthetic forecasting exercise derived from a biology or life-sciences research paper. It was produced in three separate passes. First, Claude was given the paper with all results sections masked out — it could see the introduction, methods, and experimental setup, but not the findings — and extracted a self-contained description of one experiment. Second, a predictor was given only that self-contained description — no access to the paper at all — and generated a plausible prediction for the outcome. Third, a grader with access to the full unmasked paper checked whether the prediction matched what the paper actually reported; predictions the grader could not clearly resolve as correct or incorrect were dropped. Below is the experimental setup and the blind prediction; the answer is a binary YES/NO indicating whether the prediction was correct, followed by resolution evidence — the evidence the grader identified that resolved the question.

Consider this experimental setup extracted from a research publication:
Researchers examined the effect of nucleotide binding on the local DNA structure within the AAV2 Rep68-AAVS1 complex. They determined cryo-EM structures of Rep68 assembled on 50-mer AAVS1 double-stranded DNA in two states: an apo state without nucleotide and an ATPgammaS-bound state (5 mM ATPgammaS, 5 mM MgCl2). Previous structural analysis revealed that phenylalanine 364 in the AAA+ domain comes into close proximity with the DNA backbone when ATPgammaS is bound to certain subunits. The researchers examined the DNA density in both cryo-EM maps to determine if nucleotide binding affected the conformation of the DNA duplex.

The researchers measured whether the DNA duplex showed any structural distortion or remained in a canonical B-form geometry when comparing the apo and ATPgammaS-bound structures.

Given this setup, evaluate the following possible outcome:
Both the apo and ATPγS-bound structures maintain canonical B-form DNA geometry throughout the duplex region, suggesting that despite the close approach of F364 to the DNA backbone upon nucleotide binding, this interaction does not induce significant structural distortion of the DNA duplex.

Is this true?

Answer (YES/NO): NO